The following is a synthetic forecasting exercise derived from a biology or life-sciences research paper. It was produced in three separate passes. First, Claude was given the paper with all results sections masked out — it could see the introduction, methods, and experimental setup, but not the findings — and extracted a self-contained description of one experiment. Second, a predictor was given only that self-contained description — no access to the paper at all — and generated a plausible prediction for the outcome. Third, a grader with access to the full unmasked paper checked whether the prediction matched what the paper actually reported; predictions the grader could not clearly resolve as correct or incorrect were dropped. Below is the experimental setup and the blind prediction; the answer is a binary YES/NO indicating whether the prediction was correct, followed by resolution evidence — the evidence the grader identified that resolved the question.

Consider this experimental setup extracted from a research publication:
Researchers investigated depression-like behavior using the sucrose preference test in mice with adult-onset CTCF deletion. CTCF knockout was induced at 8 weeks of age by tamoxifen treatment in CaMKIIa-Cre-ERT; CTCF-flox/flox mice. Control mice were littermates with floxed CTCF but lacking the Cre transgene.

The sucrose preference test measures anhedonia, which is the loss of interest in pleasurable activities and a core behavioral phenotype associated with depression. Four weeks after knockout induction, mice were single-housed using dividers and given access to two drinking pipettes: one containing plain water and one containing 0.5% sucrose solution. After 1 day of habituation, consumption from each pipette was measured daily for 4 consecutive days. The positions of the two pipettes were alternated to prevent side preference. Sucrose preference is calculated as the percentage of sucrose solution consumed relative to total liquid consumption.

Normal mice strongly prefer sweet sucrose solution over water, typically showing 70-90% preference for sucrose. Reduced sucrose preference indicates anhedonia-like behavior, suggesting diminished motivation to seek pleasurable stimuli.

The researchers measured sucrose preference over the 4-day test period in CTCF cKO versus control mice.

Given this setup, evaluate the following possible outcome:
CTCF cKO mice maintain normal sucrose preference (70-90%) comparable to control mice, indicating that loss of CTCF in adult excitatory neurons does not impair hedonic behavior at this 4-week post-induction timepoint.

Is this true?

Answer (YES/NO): NO